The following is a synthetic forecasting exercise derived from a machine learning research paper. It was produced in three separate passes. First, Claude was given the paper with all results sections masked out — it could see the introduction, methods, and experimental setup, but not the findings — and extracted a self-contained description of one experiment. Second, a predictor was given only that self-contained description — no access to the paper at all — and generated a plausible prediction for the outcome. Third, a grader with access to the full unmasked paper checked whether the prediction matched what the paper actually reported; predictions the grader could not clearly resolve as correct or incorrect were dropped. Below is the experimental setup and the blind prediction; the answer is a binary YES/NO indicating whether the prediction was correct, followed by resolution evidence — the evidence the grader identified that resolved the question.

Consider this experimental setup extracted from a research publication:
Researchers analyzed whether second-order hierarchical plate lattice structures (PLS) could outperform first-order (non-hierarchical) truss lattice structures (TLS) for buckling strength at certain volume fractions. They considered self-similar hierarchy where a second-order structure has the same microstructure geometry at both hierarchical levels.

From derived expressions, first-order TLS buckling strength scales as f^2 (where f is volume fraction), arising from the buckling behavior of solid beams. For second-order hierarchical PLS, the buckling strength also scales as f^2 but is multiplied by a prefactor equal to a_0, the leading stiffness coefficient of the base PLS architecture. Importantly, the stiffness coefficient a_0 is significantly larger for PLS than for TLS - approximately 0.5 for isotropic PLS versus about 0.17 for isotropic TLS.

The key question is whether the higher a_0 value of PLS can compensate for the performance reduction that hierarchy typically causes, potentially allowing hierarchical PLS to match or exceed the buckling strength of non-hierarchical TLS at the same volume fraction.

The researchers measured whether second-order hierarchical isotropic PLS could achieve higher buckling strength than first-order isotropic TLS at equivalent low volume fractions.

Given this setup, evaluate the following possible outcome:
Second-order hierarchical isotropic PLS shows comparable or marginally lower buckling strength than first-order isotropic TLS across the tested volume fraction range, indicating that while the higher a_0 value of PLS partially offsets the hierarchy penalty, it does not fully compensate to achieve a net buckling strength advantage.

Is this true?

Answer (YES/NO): NO